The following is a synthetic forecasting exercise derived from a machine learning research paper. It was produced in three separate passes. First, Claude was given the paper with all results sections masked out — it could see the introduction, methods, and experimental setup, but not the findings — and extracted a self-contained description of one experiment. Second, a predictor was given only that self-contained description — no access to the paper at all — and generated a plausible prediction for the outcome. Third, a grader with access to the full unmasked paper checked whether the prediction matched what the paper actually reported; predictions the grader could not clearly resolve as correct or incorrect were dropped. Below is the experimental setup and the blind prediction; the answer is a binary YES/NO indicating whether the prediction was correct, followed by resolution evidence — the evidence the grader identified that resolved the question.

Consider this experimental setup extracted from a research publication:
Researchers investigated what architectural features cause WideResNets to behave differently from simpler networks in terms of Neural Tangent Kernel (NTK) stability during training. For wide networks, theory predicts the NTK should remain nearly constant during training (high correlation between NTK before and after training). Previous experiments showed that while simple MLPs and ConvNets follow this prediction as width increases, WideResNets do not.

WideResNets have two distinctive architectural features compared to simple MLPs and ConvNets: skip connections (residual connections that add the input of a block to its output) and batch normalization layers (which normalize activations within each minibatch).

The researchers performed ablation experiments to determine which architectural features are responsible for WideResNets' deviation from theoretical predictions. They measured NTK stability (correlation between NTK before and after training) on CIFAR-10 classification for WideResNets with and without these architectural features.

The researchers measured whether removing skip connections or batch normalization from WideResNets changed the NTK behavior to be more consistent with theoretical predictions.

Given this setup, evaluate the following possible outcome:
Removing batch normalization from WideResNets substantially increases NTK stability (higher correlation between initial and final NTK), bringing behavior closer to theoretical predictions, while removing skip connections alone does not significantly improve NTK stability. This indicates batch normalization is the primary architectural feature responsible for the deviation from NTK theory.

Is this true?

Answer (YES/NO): NO